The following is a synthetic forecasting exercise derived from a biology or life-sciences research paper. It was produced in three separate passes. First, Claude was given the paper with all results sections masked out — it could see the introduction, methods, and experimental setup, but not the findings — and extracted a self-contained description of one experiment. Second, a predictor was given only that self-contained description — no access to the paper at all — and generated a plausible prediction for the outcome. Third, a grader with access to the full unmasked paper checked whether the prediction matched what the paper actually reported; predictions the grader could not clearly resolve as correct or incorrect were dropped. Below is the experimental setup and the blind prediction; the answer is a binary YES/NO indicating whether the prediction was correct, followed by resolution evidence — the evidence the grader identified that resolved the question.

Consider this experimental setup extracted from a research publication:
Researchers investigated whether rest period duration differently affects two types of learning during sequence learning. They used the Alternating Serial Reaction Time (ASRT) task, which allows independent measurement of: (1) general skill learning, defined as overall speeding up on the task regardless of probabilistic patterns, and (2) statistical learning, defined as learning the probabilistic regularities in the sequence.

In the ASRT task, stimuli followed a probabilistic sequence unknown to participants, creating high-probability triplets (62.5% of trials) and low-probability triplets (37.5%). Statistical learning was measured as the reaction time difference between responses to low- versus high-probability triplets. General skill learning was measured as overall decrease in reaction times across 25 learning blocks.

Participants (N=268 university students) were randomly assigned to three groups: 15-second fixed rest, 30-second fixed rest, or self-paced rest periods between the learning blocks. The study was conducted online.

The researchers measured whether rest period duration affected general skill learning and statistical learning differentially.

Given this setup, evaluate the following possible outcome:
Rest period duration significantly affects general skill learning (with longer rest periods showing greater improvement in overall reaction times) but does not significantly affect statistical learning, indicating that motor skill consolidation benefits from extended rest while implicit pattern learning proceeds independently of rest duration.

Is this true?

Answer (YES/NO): NO